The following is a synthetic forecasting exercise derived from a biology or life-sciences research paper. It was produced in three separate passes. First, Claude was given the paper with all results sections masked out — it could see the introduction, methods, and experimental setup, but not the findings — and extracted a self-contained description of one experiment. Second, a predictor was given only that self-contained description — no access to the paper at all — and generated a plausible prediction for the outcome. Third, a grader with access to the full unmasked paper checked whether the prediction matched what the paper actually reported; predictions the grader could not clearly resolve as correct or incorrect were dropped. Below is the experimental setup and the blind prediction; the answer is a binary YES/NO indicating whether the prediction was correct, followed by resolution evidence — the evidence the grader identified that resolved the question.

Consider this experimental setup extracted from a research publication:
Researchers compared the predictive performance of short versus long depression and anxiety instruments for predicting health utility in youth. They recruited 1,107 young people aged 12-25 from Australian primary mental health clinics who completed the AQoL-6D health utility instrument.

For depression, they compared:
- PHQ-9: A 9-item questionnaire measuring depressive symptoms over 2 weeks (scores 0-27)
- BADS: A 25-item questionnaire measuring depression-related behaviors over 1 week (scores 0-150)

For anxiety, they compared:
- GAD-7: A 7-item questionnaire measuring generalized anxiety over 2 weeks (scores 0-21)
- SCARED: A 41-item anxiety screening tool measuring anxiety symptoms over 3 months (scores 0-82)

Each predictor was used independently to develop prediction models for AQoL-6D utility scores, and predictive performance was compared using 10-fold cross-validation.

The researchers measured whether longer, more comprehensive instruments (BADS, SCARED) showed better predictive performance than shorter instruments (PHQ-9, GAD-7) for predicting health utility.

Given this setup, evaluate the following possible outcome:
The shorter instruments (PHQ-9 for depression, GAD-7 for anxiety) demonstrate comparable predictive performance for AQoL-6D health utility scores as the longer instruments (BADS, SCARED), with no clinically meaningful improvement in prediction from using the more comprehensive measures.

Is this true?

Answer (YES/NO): NO